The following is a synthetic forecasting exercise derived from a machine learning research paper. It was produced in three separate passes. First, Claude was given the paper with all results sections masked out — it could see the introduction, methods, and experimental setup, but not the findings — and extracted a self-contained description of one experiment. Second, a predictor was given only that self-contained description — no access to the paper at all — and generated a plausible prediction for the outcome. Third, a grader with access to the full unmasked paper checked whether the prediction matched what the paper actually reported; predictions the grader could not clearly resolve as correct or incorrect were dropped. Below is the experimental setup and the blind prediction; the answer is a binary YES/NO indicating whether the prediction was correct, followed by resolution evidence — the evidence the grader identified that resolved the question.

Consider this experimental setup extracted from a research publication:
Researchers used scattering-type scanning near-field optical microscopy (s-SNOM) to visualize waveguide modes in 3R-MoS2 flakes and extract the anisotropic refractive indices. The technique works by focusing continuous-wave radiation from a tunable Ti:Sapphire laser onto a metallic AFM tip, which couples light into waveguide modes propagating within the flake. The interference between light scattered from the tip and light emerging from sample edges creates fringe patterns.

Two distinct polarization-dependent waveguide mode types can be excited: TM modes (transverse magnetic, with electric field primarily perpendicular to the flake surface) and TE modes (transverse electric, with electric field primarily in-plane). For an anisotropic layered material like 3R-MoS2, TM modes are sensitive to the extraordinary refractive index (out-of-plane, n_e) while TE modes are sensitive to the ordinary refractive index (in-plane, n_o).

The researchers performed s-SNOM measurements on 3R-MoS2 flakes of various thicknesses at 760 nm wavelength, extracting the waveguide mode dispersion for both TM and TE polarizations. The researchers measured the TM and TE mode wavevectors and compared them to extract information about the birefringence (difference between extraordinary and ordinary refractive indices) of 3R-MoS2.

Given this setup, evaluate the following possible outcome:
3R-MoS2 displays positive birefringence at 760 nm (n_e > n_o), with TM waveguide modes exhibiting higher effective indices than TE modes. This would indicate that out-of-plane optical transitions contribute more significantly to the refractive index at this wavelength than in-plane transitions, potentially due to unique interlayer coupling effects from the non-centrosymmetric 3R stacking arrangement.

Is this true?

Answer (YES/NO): NO